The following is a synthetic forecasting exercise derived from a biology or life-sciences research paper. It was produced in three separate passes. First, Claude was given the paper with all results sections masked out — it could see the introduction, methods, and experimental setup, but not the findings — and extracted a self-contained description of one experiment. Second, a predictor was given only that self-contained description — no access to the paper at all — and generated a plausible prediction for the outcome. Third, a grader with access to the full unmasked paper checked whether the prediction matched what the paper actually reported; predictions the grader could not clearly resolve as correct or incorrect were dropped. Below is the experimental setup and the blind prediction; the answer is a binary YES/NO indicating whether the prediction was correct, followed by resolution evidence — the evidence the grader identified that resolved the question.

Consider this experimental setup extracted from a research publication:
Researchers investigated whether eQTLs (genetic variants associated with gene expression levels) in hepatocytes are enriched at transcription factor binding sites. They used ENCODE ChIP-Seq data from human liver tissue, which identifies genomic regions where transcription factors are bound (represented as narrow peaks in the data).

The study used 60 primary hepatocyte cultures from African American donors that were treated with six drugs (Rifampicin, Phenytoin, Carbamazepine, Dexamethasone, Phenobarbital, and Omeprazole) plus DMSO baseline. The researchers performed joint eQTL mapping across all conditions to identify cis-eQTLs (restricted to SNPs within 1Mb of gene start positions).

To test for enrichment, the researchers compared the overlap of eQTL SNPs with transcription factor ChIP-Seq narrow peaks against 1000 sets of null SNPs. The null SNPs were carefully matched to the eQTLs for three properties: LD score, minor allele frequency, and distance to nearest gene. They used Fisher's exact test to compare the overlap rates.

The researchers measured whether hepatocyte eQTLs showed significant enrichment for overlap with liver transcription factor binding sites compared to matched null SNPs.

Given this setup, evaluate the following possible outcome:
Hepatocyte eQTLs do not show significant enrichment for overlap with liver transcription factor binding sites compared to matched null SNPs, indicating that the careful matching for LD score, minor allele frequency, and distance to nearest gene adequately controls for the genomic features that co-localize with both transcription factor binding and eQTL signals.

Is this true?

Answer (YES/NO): NO